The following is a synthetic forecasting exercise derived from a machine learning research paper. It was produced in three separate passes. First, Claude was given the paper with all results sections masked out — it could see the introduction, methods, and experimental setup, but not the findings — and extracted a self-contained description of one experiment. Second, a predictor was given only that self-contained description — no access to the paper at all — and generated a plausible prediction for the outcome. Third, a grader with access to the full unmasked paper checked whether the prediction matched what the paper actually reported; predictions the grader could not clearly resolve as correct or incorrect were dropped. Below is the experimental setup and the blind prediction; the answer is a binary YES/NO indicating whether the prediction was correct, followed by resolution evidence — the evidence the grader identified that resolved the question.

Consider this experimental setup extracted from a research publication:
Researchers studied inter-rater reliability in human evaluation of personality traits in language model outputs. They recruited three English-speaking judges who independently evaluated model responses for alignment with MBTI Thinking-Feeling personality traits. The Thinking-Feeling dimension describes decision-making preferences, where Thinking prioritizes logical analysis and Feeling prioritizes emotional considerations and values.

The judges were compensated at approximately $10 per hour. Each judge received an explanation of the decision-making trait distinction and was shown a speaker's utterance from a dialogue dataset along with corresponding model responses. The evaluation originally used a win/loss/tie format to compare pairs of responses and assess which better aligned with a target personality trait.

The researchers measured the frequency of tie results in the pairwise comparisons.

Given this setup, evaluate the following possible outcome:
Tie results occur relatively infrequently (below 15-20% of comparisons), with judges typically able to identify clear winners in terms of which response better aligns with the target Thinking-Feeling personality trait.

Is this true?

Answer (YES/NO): YES